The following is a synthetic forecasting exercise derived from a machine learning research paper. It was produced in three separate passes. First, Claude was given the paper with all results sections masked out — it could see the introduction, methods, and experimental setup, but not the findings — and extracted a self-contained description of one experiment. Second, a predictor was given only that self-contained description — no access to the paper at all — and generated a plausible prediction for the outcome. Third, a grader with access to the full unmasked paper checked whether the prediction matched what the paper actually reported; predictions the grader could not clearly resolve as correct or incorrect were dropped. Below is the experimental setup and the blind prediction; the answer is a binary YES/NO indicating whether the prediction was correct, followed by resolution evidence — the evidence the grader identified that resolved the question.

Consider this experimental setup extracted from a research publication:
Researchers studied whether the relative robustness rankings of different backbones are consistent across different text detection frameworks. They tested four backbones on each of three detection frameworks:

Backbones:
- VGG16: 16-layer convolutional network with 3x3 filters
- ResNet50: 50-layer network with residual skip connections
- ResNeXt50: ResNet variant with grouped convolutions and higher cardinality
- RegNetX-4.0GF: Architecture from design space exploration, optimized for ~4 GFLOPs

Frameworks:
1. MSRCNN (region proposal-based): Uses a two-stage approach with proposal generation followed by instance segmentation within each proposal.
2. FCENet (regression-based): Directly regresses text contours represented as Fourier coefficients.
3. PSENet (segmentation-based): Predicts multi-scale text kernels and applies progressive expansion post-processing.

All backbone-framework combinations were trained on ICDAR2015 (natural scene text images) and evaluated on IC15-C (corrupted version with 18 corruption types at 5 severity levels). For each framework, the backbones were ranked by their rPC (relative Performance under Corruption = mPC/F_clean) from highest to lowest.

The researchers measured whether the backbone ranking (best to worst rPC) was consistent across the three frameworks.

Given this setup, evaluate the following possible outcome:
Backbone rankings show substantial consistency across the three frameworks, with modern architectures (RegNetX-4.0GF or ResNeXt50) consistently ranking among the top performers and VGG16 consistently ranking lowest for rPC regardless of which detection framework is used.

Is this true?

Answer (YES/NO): NO